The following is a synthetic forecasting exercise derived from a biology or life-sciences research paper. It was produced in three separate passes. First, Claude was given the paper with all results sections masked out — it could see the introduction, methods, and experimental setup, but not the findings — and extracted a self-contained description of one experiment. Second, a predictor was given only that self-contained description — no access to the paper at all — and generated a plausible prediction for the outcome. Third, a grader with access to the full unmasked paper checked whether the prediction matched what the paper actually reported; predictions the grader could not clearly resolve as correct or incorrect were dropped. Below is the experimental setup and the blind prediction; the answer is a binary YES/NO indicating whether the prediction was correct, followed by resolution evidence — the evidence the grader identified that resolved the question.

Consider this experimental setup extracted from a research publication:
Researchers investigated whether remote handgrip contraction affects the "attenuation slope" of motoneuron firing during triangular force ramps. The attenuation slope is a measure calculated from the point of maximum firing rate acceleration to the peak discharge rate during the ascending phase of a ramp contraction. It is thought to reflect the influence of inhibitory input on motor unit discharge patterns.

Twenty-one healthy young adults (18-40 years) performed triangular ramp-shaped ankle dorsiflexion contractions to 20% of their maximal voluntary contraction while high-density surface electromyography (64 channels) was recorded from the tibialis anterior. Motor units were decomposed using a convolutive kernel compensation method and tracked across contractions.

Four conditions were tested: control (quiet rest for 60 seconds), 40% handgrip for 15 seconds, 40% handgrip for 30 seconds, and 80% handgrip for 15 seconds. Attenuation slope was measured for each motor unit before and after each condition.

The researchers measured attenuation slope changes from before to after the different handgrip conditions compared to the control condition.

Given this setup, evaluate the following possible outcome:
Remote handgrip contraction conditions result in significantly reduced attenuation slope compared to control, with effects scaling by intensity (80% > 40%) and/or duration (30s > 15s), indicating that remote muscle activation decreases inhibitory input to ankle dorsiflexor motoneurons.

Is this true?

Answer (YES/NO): NO